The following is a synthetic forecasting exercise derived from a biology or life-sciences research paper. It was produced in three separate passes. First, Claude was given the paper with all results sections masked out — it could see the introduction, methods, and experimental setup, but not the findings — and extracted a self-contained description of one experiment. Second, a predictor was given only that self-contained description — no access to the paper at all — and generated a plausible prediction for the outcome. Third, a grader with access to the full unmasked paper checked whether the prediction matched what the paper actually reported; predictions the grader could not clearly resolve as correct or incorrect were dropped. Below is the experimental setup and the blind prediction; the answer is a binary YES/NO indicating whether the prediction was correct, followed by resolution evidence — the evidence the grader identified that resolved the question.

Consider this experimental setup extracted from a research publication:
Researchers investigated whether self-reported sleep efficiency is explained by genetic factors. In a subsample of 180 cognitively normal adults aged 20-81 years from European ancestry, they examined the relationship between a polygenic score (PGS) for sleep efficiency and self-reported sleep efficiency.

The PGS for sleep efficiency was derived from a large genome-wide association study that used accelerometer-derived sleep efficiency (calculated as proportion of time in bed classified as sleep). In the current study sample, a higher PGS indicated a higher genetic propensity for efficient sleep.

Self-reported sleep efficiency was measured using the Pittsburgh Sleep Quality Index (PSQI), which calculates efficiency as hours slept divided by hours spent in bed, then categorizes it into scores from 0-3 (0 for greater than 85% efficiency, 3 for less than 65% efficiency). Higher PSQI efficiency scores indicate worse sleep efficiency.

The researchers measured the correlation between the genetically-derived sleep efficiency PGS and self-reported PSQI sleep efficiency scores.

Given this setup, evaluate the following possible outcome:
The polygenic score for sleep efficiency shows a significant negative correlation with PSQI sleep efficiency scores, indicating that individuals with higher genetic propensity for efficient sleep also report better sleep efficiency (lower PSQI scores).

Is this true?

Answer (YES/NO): NO